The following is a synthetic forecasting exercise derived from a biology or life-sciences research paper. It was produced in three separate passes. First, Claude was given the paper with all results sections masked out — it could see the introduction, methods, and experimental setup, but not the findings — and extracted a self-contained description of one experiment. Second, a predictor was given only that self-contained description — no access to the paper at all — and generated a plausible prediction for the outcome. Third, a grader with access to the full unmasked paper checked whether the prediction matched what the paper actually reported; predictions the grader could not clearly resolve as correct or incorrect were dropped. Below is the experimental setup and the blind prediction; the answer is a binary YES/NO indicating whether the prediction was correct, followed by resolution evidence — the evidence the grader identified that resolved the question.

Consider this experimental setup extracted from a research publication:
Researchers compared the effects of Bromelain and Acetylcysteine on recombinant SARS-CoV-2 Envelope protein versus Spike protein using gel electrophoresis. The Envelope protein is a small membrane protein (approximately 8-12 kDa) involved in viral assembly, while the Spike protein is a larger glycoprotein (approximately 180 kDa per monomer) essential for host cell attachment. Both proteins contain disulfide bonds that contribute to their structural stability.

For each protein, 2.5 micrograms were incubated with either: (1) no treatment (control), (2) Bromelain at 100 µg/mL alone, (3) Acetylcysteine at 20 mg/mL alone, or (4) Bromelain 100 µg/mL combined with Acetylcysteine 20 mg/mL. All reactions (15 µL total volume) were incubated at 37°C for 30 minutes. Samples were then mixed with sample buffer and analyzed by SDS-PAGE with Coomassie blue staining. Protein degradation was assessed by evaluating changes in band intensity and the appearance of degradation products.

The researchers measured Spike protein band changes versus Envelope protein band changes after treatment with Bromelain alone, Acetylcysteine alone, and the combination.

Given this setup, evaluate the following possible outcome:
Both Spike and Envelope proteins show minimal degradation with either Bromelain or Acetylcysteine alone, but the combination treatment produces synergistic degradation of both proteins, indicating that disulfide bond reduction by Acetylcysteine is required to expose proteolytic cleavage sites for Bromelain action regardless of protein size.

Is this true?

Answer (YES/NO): NO